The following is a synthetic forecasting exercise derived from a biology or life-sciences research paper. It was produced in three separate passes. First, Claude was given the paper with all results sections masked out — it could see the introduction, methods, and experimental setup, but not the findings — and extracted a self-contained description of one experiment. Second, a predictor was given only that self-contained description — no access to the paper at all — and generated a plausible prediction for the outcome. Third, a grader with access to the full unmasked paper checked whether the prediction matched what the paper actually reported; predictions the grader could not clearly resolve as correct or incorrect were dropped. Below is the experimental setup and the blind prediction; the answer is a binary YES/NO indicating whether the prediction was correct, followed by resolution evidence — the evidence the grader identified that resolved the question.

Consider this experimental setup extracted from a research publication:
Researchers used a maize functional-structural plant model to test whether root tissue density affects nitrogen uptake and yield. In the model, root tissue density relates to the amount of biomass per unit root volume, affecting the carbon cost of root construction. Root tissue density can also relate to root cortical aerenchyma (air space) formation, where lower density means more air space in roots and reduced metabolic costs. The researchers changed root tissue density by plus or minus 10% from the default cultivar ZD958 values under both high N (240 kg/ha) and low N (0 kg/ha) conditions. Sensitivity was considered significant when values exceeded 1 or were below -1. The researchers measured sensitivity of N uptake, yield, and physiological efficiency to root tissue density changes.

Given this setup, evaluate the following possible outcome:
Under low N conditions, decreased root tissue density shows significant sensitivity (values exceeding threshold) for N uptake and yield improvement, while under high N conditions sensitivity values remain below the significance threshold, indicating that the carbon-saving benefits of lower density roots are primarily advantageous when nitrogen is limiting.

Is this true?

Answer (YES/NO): NO